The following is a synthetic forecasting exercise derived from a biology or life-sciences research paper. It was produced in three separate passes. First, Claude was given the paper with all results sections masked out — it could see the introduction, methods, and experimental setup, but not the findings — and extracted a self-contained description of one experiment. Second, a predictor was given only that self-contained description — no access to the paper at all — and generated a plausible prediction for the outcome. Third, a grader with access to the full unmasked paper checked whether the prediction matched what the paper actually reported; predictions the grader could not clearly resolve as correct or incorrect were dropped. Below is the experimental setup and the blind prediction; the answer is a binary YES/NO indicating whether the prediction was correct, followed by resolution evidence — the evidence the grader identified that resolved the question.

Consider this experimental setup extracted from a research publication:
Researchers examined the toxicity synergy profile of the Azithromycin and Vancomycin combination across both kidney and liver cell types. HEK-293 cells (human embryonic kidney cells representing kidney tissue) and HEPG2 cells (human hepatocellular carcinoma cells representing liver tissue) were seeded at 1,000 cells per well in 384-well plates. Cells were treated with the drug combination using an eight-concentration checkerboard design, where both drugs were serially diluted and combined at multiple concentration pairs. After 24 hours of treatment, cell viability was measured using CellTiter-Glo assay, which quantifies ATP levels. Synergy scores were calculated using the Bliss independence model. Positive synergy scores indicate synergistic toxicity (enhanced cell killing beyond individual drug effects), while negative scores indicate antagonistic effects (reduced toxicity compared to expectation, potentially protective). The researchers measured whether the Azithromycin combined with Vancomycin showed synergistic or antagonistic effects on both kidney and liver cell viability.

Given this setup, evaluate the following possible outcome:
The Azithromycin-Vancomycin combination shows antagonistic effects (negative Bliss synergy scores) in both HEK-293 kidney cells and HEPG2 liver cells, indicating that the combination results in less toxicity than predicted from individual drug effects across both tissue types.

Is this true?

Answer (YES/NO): YES